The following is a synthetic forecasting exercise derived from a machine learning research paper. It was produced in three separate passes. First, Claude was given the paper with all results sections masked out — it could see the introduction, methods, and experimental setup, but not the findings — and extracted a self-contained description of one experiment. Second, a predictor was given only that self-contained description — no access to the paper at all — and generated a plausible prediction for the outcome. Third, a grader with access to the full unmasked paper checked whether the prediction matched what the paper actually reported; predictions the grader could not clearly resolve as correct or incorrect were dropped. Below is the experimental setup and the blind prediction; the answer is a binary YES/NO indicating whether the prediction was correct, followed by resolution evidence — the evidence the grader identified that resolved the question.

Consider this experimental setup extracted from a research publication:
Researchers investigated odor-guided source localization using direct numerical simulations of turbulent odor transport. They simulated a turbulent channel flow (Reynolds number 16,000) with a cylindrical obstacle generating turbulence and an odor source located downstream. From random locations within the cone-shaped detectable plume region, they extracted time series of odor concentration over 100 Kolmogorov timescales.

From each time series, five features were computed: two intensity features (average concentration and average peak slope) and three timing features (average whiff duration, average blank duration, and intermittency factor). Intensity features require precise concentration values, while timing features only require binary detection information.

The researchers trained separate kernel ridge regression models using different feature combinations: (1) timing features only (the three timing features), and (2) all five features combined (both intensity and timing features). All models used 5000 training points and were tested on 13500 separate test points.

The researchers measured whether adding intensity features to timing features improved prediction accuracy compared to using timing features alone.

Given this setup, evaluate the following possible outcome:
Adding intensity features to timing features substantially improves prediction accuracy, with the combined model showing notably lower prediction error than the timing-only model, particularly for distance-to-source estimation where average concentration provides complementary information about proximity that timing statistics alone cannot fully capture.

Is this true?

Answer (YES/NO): YES